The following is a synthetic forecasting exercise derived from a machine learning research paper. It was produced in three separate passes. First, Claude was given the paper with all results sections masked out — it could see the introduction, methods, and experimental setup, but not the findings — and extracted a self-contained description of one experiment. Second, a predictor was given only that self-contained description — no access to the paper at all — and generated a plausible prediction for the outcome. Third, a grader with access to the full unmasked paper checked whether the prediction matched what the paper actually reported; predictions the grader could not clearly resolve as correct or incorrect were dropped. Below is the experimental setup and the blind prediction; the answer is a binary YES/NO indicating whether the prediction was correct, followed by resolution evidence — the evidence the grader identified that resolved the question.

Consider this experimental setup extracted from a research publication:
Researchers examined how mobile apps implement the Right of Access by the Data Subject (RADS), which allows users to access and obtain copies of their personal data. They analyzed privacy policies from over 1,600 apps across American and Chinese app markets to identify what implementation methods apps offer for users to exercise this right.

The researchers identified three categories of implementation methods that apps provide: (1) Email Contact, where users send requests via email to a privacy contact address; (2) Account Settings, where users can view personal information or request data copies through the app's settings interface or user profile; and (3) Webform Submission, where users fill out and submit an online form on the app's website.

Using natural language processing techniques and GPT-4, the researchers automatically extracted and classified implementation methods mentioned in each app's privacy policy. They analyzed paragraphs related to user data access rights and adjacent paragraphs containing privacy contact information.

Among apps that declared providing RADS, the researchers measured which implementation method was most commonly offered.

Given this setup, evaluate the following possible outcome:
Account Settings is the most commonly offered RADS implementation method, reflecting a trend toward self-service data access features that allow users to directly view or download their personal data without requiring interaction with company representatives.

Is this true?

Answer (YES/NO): YES